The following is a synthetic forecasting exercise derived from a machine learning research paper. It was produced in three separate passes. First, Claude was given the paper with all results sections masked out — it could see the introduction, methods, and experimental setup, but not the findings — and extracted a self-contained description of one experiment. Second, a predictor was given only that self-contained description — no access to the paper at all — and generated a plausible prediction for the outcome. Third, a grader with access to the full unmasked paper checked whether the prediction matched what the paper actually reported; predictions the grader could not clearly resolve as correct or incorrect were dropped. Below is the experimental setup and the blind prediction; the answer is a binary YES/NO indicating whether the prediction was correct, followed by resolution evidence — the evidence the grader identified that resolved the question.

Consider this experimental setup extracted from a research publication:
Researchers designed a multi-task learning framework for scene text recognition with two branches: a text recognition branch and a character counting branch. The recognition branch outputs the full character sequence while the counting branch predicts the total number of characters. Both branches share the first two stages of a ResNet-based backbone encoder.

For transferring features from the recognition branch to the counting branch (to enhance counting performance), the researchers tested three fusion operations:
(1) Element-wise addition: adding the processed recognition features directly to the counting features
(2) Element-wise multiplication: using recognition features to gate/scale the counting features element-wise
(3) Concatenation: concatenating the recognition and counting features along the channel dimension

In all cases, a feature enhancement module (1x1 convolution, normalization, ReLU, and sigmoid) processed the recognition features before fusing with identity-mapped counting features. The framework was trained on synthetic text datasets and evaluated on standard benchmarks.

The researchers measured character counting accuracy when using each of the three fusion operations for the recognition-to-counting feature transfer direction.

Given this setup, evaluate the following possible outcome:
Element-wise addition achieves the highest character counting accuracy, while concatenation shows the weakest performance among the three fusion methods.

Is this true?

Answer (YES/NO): NO